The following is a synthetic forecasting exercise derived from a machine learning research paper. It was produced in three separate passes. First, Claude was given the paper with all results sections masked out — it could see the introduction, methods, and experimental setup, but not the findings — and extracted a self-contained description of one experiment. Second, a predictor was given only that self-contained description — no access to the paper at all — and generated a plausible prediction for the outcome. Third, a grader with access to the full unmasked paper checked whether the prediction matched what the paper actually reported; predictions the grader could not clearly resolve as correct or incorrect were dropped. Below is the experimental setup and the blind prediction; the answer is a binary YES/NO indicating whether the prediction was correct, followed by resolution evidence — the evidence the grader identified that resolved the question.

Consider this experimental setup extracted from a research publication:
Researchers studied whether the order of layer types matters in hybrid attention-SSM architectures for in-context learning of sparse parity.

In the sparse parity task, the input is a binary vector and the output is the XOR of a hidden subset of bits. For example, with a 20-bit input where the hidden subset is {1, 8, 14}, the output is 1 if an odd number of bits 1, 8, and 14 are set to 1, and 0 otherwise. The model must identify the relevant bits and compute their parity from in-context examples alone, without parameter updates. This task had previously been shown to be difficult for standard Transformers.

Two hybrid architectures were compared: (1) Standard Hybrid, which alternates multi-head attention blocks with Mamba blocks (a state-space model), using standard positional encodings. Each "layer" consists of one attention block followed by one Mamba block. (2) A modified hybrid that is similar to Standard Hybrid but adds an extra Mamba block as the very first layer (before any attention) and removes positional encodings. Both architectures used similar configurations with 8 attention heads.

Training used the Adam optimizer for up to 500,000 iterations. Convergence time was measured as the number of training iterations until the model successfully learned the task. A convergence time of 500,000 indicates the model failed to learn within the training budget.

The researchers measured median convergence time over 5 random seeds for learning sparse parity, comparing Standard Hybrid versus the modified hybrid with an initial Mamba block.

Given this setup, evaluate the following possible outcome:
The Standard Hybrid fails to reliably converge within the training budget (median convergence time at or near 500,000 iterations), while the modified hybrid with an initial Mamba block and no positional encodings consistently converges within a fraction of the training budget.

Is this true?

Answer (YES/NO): NO